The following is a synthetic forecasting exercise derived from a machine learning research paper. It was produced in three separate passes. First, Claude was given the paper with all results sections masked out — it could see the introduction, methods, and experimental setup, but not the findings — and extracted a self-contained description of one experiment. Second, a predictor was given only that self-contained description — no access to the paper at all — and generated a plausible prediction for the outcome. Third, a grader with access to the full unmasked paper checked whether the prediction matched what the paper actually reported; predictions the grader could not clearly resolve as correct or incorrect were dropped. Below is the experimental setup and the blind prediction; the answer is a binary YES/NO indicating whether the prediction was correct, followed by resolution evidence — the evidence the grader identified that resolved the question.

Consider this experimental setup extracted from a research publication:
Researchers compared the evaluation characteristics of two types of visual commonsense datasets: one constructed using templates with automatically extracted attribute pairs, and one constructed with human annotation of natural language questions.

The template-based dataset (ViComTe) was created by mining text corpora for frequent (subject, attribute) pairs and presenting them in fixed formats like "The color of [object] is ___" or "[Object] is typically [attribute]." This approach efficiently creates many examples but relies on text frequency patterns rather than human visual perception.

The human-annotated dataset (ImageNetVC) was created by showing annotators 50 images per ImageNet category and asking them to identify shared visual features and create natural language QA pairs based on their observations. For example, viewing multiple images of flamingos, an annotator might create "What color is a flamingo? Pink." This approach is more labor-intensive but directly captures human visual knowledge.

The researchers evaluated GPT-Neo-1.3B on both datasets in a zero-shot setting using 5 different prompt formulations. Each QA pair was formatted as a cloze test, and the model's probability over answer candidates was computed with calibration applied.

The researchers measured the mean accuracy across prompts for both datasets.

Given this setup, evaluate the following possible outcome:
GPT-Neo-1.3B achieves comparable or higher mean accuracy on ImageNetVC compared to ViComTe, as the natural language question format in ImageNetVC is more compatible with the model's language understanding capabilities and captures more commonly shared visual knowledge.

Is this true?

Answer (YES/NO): NO